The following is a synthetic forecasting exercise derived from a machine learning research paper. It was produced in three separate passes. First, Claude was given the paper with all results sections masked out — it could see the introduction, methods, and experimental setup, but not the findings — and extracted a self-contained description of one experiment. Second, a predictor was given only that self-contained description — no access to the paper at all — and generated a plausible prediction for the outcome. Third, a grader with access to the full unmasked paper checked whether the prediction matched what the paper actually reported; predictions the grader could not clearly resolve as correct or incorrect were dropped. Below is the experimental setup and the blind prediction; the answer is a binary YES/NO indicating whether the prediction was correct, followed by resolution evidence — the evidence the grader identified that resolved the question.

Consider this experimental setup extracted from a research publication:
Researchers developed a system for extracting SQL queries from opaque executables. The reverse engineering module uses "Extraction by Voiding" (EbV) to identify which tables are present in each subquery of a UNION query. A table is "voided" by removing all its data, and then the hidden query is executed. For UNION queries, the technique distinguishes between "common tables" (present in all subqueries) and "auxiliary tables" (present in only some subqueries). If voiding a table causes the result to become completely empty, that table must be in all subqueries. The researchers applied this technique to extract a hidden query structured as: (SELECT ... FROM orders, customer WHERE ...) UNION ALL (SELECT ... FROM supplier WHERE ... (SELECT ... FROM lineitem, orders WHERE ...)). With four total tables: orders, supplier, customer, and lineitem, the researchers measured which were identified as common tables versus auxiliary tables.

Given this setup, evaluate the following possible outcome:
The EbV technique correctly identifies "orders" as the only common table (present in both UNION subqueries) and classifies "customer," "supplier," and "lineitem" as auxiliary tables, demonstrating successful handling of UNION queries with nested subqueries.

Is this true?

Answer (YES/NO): YES